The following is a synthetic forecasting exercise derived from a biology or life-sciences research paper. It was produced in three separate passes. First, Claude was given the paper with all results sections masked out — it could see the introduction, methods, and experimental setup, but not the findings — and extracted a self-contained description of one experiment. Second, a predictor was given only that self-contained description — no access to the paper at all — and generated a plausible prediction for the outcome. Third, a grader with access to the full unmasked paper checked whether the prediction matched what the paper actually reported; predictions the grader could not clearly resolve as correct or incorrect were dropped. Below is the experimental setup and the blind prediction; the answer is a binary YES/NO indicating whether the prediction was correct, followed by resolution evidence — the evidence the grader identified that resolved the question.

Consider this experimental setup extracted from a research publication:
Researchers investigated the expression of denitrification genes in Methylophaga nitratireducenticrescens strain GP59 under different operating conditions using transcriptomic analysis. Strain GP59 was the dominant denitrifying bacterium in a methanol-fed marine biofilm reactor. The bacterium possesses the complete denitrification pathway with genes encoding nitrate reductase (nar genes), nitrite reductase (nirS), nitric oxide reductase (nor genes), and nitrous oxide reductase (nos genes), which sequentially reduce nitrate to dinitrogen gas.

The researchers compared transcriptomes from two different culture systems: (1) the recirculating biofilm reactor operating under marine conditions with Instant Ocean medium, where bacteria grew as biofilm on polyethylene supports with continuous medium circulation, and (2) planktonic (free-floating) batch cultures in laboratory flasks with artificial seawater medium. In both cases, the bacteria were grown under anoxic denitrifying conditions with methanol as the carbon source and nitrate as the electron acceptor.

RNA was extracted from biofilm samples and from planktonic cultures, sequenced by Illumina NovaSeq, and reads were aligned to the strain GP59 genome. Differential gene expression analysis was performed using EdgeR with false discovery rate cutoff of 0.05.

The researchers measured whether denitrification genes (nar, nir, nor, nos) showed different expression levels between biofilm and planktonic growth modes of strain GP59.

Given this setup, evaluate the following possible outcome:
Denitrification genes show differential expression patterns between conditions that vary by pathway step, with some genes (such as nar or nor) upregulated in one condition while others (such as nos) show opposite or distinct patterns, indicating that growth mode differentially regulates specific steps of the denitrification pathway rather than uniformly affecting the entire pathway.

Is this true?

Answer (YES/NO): NO